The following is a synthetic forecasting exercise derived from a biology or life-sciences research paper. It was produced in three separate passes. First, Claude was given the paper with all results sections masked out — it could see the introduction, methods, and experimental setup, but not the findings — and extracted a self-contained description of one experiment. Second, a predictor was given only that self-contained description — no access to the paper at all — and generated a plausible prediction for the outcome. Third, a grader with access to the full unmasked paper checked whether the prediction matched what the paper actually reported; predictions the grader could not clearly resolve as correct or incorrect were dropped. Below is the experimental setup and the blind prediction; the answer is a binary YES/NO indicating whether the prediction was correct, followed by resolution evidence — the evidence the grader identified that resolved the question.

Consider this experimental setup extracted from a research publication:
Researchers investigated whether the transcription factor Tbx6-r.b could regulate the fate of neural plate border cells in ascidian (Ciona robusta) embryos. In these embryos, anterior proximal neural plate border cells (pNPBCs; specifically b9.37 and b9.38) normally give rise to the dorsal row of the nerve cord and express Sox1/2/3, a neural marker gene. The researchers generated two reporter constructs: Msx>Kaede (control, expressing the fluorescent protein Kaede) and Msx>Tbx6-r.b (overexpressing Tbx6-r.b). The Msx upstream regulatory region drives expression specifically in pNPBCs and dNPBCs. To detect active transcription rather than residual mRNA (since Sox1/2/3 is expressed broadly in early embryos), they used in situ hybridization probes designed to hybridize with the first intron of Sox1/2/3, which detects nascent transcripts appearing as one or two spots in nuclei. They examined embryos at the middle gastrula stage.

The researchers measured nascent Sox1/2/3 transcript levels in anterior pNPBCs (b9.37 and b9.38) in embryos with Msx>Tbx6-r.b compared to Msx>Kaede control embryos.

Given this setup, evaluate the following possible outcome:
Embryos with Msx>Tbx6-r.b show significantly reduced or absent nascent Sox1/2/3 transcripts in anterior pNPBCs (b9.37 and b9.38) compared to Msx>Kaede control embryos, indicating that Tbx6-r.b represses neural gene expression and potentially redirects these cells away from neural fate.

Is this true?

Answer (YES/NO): YES